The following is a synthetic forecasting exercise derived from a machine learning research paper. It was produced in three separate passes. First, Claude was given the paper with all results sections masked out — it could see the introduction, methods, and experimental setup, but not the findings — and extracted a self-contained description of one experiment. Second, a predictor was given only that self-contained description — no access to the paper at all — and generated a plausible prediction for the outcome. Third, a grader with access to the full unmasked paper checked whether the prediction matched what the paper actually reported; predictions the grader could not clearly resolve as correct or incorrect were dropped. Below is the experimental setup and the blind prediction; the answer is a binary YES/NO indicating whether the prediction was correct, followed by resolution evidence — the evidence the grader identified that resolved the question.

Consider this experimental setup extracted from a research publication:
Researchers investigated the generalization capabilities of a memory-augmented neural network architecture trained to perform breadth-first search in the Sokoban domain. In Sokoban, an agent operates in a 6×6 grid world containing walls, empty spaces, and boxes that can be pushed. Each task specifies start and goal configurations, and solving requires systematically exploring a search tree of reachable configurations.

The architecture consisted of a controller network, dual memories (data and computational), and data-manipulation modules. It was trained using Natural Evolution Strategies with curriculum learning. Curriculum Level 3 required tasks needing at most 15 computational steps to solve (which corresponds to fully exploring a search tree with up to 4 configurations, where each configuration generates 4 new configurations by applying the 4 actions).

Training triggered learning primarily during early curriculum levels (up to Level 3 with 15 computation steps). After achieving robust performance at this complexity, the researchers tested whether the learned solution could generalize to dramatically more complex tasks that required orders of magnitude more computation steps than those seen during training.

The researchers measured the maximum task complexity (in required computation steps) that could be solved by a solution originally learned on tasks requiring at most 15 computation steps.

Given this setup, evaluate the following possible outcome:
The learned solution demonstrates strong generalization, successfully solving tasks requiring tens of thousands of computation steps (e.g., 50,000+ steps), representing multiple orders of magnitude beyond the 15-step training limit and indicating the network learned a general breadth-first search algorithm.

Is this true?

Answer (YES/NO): YES